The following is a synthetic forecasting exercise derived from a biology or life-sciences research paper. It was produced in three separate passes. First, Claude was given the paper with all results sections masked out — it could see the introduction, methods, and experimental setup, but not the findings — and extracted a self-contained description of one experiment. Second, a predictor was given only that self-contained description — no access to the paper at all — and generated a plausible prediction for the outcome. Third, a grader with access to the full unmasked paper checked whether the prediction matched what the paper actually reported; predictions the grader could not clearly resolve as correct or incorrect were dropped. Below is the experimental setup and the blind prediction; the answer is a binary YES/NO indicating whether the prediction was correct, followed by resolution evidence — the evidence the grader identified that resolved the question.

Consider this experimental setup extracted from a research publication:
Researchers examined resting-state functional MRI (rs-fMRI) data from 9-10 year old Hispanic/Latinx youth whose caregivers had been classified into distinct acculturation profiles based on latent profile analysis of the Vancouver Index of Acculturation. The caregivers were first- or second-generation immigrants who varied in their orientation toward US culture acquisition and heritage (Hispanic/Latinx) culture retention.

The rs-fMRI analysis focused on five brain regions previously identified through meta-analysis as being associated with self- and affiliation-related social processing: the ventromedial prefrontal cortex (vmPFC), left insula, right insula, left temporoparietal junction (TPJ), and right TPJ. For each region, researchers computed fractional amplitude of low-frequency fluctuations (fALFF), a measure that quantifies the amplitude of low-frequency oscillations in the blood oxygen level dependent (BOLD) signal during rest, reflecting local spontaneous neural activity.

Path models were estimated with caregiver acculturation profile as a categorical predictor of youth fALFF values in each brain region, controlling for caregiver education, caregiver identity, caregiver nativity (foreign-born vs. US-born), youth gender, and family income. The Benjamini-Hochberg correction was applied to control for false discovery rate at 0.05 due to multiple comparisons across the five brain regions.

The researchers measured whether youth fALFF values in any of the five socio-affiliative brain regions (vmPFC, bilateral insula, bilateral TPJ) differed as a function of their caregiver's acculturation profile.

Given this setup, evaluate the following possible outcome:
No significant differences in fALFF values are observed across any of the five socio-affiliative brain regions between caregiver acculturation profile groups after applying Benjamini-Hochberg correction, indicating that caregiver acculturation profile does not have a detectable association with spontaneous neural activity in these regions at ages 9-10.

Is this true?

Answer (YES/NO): YES